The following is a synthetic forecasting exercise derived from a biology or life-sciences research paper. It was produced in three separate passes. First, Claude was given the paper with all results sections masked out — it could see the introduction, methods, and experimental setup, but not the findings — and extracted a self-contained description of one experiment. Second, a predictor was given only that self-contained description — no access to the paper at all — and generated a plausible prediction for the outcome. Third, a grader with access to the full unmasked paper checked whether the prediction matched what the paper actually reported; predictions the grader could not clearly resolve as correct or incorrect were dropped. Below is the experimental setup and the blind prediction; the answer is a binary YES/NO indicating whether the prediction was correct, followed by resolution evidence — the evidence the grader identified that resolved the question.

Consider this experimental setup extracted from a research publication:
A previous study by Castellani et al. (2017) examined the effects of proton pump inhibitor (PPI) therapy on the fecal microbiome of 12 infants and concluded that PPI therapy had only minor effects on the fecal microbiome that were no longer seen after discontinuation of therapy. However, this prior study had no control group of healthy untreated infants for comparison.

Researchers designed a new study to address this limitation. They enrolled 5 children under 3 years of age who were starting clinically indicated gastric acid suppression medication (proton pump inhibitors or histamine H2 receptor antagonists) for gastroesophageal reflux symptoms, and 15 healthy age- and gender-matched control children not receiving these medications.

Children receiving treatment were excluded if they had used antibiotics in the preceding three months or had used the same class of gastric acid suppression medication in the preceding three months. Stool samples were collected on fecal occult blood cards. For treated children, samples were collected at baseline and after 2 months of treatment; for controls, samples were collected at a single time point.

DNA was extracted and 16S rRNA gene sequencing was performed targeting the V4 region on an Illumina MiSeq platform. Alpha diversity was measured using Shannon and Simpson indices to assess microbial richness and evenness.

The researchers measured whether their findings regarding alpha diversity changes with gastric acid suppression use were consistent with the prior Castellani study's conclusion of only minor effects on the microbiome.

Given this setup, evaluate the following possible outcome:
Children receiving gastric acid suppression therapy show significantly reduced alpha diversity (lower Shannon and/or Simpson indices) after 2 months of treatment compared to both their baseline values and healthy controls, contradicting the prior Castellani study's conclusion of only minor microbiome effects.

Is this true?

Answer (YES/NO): NO